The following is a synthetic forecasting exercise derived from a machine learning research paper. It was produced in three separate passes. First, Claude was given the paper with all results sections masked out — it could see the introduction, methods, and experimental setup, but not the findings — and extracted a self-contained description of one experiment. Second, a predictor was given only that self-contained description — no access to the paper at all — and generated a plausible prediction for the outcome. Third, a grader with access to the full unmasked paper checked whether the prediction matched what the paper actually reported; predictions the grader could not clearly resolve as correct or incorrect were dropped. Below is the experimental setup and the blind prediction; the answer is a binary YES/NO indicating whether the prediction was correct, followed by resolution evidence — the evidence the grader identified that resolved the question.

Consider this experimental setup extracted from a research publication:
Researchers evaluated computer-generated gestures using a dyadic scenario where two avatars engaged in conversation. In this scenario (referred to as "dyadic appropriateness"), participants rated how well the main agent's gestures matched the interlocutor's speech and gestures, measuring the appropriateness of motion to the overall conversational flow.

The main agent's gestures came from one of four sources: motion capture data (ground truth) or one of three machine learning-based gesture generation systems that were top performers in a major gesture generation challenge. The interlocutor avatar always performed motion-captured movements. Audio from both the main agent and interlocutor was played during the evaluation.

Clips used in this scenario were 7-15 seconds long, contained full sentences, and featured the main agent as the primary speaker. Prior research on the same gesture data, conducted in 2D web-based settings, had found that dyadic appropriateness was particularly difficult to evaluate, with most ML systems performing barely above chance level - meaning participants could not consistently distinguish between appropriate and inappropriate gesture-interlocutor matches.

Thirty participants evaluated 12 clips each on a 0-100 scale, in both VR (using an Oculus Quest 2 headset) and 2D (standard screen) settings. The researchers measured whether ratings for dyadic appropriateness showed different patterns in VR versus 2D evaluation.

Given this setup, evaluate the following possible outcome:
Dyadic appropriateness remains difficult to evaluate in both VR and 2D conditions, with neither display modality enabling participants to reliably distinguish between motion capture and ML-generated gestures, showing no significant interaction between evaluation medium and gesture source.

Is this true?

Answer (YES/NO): NO